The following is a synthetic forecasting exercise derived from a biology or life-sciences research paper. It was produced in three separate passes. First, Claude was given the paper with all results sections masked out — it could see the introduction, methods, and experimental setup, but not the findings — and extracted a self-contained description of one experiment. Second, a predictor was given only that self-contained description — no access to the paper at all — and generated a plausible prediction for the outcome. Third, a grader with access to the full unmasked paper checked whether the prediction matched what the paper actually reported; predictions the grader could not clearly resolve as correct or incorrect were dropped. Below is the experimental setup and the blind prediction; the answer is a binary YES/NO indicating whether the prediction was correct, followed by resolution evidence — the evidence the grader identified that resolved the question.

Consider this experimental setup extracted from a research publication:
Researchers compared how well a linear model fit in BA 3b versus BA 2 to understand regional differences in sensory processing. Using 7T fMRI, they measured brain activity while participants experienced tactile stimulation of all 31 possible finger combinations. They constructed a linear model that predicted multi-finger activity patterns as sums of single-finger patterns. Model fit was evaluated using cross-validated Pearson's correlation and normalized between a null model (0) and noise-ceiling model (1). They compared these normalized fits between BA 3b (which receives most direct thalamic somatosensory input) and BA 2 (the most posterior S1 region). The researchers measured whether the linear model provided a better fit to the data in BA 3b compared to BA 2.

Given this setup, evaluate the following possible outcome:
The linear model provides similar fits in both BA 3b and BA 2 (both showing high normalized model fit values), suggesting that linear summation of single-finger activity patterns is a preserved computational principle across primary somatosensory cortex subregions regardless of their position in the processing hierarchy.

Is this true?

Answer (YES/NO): NO